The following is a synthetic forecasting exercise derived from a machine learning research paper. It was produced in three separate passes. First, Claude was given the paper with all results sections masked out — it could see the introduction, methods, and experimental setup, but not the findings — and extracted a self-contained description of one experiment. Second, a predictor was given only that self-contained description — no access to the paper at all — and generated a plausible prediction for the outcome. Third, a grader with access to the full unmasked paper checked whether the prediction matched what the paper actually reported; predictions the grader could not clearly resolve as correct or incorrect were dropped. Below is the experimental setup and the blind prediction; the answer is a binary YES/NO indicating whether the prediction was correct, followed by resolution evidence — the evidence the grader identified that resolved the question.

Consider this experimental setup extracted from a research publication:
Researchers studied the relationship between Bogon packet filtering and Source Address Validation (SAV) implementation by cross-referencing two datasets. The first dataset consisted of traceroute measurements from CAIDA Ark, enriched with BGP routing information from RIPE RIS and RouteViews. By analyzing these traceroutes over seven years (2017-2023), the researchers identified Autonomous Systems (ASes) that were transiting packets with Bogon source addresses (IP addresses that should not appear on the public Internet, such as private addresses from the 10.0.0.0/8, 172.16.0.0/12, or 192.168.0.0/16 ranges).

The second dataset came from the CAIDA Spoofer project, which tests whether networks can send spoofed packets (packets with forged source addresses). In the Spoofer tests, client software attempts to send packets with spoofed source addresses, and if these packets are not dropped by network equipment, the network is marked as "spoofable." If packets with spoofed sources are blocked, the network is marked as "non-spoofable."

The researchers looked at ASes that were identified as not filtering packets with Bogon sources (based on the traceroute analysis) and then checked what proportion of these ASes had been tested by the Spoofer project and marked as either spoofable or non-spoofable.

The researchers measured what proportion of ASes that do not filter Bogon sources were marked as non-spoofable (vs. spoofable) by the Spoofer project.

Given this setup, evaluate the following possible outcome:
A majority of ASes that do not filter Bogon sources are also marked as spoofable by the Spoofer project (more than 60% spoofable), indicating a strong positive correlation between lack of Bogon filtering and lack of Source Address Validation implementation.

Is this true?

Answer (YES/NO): NO